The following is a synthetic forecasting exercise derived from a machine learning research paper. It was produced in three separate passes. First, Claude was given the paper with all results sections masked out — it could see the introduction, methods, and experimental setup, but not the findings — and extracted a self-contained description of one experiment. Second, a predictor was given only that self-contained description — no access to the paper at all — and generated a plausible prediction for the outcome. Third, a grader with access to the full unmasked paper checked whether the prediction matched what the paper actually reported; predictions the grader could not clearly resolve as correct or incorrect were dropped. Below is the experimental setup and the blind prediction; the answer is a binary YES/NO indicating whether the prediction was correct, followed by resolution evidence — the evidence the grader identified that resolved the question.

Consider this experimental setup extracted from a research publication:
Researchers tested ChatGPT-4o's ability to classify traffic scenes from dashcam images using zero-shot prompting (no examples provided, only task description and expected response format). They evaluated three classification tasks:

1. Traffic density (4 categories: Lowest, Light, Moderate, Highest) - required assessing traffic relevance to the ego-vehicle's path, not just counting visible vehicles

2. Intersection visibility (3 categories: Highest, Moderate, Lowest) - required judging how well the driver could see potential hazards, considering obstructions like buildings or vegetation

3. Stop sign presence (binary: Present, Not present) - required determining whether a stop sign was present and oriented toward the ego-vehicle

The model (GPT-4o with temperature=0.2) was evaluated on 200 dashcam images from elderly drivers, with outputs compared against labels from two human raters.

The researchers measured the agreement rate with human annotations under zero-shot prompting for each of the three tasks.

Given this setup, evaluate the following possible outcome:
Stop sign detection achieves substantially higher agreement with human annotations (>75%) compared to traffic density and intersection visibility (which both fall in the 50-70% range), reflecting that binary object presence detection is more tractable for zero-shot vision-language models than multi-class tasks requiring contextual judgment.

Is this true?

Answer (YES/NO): NO